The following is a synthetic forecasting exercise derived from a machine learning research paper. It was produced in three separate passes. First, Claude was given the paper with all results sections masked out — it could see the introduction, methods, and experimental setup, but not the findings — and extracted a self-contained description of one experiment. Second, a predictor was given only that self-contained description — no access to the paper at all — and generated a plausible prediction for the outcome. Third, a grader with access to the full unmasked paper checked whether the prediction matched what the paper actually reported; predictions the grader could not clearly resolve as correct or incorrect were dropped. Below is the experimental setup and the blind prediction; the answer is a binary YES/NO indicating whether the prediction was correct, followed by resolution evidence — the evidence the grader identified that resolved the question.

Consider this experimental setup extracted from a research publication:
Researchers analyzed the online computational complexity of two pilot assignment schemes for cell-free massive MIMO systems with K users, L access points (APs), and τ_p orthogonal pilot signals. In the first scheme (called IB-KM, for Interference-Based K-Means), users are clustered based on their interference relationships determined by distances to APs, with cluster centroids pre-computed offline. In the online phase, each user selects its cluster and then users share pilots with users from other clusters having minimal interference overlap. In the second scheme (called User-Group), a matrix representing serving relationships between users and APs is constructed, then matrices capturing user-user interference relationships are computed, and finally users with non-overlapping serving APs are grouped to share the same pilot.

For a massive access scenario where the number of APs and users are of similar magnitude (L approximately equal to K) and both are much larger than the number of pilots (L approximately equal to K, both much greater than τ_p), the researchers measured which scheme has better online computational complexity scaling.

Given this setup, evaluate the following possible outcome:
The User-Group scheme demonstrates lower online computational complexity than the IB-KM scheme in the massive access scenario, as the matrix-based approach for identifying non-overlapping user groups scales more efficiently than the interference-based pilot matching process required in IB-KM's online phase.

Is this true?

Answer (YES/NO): NO